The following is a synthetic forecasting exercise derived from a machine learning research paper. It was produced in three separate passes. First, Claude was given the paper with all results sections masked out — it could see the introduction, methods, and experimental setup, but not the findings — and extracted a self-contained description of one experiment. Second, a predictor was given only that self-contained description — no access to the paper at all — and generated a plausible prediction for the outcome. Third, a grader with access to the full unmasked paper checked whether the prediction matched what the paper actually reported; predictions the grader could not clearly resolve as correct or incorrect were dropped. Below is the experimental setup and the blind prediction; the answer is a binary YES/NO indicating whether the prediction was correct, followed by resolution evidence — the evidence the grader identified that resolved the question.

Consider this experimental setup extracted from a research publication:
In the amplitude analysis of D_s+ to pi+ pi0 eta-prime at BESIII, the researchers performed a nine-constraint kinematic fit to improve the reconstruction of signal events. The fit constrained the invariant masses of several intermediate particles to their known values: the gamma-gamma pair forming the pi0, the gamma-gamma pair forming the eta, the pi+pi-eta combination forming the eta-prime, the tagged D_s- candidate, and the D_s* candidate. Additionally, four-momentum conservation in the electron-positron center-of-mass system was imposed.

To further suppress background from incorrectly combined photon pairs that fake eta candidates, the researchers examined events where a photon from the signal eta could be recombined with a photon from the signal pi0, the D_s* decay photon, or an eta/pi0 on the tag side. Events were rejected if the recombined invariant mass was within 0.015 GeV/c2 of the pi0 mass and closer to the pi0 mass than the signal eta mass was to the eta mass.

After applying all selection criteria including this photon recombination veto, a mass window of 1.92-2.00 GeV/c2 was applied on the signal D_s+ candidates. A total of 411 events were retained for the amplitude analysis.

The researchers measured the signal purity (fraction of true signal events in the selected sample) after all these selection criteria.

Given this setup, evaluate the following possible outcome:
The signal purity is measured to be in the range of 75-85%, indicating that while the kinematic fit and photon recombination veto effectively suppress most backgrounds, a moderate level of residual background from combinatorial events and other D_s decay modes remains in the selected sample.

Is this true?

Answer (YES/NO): NO